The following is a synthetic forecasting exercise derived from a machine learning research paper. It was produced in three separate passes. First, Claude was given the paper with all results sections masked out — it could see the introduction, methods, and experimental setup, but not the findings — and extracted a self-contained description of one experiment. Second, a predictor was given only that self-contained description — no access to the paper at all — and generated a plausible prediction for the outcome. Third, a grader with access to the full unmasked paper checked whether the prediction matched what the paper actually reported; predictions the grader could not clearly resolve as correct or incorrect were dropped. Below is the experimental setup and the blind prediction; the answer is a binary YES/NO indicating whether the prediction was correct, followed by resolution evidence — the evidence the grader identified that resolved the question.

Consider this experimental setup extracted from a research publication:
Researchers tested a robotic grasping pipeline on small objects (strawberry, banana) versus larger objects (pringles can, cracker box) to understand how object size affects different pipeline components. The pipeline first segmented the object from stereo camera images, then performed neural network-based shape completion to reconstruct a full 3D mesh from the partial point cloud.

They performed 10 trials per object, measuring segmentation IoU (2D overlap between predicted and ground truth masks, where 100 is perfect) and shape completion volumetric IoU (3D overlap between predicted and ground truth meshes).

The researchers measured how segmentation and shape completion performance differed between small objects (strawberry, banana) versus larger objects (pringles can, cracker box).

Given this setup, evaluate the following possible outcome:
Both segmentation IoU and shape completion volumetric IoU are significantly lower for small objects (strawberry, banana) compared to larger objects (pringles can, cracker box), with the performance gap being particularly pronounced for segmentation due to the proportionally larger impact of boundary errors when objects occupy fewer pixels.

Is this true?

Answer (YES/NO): NO